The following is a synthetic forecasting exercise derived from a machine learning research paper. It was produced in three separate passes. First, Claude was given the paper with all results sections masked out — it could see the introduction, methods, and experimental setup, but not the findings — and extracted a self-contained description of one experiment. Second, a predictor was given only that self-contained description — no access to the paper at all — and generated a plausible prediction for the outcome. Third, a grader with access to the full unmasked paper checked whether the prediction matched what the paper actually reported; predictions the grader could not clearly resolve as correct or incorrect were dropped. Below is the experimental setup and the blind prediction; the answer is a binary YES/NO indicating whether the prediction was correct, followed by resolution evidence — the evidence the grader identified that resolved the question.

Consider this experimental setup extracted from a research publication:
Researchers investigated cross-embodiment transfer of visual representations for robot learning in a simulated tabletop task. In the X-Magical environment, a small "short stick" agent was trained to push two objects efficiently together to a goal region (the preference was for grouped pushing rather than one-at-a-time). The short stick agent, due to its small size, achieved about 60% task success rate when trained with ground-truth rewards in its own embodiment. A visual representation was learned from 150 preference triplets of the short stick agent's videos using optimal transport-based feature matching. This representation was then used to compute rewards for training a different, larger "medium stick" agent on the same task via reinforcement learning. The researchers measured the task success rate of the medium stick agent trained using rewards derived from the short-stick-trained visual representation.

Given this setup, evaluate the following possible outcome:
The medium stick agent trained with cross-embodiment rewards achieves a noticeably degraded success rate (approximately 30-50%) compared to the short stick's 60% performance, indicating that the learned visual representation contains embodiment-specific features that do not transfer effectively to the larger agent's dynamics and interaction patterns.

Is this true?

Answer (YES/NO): NO